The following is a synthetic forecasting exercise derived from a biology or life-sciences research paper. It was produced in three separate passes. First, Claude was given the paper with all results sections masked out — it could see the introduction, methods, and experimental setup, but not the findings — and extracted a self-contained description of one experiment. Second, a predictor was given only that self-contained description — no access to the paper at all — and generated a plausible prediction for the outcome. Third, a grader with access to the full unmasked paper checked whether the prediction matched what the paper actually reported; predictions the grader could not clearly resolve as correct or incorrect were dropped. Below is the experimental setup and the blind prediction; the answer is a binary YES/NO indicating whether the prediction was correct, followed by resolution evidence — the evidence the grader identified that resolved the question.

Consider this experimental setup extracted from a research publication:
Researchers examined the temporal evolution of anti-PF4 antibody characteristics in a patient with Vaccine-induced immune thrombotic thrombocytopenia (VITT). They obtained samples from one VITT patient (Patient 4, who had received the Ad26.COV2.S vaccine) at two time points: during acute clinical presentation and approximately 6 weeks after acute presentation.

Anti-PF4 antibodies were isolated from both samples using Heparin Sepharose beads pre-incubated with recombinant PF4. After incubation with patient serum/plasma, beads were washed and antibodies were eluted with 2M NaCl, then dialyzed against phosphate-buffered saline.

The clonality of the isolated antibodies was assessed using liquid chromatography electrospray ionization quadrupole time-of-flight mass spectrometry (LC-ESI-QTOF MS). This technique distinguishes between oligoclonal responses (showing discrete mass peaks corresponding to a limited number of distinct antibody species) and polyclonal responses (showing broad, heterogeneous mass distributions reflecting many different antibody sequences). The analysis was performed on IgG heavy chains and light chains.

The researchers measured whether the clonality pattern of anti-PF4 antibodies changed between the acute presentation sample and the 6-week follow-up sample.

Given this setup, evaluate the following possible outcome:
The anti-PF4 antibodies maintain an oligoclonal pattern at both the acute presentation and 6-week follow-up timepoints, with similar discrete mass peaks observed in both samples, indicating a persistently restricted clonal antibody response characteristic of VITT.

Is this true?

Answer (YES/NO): YES